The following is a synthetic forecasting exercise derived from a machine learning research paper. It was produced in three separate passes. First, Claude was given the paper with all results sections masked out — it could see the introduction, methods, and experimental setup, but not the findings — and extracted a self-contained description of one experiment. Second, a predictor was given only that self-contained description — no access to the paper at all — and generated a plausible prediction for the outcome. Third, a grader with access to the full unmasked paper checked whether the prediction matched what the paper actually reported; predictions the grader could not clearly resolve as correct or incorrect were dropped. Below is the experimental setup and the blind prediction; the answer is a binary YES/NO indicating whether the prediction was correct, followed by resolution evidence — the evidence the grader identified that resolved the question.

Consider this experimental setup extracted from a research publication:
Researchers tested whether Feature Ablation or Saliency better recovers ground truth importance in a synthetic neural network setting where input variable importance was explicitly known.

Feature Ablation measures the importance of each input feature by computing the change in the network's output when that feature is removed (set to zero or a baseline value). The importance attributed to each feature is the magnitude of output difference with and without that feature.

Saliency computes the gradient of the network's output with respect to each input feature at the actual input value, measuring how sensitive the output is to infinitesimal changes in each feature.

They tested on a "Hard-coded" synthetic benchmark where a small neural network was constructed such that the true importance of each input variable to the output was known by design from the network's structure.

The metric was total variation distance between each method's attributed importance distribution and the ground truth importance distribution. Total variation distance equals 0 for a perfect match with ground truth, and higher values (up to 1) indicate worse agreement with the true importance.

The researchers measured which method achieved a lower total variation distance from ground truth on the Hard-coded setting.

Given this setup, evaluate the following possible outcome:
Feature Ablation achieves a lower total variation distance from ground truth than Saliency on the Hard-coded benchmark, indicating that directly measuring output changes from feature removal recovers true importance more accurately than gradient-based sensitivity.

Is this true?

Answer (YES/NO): NO